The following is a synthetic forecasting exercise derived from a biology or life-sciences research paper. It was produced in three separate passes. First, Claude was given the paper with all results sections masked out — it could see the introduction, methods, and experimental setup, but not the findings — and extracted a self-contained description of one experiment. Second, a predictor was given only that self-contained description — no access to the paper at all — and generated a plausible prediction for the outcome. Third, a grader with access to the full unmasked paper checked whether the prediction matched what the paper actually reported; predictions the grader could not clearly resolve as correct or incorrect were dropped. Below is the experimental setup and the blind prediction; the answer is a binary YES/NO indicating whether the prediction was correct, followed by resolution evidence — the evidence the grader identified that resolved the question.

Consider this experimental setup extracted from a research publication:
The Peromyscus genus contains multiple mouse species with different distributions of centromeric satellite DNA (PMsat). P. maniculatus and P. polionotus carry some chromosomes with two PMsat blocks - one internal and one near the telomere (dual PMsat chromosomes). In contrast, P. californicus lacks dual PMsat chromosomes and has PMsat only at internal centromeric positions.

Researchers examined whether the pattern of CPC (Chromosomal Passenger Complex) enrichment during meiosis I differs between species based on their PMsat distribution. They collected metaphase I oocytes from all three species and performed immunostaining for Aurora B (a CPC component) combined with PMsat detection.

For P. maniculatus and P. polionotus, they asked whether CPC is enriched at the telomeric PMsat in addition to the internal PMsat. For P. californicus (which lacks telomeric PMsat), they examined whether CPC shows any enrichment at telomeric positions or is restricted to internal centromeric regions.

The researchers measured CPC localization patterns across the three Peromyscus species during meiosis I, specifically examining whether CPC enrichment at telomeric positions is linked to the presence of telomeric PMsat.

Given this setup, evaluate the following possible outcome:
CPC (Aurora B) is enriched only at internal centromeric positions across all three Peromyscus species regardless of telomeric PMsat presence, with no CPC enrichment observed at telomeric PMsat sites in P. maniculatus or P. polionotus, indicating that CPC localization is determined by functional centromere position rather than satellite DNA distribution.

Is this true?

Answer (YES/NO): NO